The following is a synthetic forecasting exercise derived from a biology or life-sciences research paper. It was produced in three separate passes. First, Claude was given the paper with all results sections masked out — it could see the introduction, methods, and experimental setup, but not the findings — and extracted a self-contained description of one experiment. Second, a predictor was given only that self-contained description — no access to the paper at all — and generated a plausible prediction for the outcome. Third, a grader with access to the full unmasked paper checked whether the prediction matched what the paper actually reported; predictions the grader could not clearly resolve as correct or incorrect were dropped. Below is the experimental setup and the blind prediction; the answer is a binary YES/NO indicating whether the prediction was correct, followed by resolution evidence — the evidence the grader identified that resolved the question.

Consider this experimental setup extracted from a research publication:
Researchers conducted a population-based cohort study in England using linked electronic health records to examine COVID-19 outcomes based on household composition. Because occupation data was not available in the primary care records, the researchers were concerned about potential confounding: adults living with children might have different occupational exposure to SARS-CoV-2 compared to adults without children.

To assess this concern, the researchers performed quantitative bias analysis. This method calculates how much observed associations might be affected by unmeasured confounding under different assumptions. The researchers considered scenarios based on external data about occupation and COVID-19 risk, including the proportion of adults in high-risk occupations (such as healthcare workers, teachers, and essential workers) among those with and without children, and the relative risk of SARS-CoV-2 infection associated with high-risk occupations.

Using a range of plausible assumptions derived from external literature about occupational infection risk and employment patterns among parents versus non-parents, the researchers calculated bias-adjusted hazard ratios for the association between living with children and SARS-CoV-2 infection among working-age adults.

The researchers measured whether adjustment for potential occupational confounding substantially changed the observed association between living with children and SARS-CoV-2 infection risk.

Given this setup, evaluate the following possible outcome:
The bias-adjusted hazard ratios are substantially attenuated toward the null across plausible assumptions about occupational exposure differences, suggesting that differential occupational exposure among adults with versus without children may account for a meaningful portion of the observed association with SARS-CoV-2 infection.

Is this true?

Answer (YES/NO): NO